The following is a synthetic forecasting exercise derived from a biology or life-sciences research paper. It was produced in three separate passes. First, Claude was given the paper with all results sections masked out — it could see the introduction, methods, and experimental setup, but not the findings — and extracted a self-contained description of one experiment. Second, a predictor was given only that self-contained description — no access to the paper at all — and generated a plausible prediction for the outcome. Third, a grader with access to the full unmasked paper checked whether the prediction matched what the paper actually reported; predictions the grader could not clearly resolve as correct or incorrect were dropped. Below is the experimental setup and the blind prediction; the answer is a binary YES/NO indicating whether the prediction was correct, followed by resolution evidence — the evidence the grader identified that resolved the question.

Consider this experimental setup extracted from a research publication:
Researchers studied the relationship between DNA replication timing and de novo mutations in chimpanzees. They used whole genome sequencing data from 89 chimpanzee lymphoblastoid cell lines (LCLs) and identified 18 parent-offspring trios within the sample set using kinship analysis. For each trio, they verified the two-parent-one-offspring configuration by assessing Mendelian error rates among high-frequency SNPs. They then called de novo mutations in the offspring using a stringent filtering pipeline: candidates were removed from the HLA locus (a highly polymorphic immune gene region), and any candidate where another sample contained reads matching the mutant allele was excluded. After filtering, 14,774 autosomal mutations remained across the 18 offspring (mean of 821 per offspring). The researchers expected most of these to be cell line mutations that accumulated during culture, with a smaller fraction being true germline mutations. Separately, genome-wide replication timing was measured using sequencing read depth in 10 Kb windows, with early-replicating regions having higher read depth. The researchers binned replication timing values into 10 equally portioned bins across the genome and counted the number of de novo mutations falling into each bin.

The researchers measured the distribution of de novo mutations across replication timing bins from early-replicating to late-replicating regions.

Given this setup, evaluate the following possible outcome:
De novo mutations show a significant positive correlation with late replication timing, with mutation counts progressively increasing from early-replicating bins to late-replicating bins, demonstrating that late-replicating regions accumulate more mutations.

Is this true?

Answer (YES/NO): YES